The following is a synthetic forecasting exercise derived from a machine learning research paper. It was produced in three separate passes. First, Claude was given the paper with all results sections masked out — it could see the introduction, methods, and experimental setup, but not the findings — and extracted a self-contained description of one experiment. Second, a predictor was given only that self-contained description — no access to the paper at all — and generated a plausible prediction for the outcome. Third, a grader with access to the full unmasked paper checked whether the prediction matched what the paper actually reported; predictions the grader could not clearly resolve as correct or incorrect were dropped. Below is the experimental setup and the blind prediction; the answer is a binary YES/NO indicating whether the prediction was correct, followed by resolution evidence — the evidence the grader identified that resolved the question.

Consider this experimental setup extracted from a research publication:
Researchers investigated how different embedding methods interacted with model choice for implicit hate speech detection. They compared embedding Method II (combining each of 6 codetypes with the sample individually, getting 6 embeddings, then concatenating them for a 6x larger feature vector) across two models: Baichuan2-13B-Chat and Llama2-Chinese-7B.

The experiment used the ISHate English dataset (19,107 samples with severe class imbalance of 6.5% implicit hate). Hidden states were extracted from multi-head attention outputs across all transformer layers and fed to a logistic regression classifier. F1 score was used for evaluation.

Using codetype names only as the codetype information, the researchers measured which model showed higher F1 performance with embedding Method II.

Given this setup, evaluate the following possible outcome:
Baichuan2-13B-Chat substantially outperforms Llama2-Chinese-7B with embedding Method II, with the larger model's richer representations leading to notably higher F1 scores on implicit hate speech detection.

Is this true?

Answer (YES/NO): NO